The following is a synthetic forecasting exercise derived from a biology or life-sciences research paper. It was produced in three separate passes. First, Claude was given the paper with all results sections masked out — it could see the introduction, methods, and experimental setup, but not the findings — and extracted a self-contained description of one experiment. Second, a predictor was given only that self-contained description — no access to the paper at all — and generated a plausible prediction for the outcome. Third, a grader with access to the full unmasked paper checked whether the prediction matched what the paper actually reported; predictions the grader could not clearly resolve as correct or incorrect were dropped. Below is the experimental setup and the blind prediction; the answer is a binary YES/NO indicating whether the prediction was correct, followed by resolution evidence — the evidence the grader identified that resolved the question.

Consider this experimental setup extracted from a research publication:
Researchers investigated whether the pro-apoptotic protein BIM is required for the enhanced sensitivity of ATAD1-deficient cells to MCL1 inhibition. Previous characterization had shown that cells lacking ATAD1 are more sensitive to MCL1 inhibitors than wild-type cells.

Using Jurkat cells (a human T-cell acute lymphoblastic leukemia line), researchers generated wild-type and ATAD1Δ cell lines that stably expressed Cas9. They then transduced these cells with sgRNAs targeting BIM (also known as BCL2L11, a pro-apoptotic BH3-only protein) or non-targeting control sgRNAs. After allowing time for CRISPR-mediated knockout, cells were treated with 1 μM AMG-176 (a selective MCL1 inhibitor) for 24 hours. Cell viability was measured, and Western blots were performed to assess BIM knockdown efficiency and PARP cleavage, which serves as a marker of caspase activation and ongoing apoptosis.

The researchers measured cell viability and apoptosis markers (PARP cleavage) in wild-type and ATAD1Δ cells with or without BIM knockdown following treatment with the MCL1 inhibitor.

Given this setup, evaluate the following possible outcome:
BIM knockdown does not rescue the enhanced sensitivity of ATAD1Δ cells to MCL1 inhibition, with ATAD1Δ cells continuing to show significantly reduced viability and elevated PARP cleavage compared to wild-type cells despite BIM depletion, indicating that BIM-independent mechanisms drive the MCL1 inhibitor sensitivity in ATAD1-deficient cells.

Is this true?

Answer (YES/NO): NO